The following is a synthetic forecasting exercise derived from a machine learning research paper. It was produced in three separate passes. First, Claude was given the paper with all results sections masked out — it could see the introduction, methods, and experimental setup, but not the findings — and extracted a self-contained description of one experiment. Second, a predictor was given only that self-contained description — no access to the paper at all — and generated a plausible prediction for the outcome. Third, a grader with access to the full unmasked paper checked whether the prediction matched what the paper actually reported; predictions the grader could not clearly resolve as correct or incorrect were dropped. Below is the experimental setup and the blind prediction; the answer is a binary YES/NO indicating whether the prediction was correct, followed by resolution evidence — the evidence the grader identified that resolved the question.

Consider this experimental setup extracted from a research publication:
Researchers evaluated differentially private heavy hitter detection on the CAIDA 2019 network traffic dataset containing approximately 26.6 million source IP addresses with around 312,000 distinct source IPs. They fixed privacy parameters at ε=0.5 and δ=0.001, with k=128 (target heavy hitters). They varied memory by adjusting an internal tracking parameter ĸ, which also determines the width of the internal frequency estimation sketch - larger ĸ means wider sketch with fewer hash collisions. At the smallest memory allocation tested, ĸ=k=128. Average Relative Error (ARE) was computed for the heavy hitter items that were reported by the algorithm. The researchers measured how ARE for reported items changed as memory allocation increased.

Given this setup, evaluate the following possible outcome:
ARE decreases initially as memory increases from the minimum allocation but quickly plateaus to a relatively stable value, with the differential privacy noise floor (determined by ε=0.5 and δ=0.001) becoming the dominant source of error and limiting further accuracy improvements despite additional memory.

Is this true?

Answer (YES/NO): NO